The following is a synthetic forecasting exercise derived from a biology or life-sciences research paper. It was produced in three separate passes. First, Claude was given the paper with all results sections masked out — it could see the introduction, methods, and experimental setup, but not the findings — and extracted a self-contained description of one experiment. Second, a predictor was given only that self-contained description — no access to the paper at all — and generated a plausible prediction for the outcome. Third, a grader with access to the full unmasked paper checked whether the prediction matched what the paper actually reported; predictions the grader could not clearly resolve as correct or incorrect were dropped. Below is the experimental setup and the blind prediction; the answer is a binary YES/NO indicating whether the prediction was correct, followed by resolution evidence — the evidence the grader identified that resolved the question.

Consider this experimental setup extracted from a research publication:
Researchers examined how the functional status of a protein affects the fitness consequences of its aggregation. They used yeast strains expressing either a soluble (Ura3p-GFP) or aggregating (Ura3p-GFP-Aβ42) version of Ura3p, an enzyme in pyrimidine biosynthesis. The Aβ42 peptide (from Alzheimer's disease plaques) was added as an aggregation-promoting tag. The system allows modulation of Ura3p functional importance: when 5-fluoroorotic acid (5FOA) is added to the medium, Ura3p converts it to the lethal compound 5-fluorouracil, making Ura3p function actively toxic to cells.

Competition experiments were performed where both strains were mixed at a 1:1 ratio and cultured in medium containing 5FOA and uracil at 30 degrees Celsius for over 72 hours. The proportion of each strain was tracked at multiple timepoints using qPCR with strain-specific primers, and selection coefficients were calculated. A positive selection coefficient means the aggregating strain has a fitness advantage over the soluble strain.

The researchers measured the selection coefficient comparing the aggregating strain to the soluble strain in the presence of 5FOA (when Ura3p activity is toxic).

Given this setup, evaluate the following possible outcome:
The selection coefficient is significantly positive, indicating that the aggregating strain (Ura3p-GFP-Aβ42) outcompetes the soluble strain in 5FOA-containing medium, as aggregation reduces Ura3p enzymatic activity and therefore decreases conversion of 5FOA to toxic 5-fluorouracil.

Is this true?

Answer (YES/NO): YES